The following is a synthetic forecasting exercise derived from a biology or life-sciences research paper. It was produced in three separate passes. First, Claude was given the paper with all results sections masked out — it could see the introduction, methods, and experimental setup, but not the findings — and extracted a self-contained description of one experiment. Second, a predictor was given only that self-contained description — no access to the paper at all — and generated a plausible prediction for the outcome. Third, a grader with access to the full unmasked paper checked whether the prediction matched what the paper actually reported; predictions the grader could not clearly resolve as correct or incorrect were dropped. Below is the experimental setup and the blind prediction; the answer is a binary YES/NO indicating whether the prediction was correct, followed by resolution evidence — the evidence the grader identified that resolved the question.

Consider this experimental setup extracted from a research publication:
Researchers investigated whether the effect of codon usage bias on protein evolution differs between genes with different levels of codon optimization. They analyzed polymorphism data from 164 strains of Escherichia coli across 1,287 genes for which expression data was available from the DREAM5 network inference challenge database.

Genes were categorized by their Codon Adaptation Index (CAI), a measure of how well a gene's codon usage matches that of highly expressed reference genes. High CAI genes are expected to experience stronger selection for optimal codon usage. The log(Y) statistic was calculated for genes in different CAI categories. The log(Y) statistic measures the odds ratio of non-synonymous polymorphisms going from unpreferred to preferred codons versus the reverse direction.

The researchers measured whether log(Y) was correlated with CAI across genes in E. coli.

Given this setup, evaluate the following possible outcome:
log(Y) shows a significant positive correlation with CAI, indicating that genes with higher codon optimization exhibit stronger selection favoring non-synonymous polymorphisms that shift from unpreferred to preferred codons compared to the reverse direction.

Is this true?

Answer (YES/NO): YES